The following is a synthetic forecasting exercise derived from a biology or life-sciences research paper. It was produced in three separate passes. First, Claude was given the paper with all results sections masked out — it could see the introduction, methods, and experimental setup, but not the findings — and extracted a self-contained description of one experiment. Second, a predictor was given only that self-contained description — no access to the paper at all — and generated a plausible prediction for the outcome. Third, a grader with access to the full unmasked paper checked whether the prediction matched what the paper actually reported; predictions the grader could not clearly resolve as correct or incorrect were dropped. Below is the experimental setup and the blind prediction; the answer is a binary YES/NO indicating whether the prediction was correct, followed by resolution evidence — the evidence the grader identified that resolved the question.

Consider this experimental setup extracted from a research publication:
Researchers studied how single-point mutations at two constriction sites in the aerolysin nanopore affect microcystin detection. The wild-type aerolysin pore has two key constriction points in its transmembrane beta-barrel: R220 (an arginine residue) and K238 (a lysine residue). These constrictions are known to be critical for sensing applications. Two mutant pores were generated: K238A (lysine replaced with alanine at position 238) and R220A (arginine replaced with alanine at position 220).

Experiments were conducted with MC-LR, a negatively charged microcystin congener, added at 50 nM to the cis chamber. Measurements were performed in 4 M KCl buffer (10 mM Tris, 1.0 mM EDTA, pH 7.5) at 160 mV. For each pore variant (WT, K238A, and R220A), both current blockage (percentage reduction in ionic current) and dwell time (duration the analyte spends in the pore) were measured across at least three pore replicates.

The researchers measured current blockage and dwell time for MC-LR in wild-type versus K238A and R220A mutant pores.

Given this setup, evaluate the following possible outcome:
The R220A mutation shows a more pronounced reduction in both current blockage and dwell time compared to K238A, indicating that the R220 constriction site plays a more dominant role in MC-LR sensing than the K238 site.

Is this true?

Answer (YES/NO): NO